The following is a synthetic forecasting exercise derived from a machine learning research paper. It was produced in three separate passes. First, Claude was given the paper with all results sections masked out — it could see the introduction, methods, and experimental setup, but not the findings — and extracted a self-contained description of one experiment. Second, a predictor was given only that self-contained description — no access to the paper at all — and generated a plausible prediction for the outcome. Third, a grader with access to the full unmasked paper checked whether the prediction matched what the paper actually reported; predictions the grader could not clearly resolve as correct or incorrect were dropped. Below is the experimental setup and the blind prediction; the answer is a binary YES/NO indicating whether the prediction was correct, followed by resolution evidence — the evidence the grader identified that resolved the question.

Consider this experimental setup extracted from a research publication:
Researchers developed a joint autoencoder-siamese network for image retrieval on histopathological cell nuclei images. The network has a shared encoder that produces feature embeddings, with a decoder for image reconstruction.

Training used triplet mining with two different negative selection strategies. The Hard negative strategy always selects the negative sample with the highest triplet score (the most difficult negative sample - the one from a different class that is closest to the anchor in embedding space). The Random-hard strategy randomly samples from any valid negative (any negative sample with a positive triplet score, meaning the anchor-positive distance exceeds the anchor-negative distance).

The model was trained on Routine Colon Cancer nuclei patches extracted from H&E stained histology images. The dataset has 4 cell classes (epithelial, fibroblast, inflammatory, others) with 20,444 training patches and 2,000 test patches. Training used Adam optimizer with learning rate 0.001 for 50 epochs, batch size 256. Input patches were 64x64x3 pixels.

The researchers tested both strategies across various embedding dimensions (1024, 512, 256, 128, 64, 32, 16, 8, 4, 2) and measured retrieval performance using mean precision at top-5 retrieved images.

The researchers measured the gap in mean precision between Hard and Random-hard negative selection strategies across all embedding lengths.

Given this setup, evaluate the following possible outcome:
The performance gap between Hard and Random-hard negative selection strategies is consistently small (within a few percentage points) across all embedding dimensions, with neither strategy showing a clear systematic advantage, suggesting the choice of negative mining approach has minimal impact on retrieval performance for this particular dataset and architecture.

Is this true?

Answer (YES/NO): NO